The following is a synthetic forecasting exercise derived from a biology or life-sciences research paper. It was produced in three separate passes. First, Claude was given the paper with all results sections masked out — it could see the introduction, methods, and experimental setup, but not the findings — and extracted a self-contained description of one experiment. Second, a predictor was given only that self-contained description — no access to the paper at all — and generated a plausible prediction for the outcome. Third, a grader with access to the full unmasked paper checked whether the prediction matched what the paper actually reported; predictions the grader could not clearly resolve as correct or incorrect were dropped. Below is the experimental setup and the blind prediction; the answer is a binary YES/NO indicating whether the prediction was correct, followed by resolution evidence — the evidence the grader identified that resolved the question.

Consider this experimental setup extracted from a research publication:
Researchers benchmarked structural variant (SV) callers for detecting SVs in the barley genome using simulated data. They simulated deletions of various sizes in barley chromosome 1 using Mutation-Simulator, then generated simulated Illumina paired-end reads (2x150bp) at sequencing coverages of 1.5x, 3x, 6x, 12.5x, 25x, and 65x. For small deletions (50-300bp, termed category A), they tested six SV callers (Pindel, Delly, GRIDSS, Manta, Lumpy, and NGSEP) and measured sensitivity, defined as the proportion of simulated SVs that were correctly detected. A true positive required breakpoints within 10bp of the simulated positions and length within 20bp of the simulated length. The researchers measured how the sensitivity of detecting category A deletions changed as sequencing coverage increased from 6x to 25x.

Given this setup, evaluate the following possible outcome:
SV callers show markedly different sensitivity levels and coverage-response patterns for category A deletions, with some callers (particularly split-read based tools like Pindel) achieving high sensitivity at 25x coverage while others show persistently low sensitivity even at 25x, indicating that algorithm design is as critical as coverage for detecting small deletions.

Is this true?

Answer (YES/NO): NO